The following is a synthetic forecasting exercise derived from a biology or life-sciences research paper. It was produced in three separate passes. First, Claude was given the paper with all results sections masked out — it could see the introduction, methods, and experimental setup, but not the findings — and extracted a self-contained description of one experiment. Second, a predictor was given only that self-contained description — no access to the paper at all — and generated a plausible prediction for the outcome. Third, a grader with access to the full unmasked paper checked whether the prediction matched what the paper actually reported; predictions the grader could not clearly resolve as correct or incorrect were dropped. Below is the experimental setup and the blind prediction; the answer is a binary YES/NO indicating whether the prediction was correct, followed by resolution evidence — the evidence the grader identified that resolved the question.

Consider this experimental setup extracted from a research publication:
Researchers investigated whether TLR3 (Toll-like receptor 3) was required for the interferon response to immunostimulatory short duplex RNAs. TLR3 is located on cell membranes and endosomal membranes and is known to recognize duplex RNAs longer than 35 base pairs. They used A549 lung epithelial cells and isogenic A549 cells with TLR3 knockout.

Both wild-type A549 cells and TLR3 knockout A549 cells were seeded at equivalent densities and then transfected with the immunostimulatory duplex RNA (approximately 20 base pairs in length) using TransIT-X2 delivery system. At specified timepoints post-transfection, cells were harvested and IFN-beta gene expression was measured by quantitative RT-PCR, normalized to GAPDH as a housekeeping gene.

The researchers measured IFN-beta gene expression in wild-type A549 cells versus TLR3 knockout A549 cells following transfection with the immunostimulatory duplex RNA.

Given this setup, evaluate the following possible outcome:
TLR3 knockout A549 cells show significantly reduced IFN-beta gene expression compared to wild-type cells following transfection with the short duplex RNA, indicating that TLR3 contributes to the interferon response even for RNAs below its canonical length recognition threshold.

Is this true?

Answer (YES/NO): NO